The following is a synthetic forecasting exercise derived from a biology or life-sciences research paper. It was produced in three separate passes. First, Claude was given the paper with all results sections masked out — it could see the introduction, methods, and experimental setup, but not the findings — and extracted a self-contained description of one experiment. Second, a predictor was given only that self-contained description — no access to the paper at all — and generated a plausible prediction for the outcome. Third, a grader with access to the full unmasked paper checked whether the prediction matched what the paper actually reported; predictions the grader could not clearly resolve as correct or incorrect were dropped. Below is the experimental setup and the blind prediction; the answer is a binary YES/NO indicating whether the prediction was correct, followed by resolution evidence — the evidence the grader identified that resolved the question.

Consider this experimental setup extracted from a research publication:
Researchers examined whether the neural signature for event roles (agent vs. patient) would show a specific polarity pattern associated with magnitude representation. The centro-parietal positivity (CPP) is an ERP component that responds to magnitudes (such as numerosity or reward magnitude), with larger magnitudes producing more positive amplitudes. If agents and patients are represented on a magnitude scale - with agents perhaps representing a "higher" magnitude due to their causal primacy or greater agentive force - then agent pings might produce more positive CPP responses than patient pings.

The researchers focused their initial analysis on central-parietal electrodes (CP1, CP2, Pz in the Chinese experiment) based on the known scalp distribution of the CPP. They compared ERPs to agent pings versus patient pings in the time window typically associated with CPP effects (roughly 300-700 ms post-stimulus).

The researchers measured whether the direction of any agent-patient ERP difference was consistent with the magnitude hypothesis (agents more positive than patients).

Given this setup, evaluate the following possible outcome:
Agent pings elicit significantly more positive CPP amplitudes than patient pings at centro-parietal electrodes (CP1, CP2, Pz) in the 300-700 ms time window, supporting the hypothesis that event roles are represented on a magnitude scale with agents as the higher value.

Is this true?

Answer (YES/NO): NO